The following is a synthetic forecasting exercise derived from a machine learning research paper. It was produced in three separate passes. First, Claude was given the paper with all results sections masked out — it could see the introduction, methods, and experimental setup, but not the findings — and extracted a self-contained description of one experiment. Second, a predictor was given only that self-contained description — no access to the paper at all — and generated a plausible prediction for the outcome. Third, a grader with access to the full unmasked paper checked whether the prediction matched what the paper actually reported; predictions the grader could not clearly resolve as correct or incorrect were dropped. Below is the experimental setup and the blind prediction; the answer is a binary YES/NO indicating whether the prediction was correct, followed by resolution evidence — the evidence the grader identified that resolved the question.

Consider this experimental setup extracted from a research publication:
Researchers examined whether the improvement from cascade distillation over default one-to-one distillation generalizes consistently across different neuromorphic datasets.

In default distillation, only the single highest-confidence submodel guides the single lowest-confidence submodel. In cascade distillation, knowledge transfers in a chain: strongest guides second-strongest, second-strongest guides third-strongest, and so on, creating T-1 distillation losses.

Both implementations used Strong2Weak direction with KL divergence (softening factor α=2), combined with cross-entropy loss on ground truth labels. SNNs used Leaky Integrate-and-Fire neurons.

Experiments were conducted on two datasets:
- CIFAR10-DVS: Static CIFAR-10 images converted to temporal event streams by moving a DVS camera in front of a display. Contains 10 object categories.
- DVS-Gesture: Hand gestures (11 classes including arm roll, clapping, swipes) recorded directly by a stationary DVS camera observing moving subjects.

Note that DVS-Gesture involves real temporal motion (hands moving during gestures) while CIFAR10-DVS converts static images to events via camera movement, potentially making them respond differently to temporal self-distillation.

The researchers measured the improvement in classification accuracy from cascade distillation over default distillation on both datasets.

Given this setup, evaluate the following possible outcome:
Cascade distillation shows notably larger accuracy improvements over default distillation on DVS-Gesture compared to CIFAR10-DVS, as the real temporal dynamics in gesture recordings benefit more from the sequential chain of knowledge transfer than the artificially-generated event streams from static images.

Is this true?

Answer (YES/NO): YES